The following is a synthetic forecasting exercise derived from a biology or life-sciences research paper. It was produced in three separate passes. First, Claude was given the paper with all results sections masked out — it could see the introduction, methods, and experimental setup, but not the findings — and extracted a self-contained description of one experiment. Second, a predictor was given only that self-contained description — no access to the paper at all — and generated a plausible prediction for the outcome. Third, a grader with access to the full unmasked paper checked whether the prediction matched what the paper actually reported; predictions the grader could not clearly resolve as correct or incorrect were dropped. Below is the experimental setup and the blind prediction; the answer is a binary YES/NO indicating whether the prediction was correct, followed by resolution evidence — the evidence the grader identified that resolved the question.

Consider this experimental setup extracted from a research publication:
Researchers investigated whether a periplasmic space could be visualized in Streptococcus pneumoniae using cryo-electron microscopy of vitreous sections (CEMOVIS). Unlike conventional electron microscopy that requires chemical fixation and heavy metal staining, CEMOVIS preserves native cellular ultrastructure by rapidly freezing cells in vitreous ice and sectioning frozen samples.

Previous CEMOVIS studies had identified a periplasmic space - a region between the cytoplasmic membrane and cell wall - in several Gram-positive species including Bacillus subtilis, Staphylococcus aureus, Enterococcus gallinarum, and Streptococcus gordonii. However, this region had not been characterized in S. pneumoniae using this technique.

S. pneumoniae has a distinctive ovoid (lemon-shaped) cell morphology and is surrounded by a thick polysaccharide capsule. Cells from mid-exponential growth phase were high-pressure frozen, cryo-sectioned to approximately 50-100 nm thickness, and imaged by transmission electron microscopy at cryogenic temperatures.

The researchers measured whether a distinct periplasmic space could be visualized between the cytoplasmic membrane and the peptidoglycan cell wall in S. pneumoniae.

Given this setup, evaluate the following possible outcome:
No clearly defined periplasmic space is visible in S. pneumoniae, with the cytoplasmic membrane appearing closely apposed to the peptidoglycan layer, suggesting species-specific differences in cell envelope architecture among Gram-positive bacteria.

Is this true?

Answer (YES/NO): NO